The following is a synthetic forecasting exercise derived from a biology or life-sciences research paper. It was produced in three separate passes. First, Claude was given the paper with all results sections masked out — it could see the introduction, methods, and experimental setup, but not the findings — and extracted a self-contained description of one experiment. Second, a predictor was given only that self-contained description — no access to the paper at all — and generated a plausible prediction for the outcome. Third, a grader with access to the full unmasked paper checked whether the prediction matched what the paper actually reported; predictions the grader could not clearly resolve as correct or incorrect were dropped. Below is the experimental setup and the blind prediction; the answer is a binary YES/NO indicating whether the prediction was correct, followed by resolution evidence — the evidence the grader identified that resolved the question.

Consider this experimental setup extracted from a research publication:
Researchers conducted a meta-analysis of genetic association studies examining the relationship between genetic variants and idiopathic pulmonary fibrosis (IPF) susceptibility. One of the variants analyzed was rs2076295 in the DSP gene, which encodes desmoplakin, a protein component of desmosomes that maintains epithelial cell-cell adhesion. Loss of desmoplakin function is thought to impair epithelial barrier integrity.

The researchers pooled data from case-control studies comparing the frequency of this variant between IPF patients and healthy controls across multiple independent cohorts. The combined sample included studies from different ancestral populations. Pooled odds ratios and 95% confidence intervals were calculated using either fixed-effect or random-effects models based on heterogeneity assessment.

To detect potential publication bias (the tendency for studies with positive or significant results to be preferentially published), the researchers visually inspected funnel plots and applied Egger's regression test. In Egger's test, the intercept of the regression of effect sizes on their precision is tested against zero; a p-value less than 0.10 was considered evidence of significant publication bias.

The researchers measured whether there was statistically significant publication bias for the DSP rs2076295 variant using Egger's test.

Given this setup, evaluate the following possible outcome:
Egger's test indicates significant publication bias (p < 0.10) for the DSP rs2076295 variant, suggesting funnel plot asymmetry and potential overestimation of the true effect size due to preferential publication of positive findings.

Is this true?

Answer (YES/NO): YES